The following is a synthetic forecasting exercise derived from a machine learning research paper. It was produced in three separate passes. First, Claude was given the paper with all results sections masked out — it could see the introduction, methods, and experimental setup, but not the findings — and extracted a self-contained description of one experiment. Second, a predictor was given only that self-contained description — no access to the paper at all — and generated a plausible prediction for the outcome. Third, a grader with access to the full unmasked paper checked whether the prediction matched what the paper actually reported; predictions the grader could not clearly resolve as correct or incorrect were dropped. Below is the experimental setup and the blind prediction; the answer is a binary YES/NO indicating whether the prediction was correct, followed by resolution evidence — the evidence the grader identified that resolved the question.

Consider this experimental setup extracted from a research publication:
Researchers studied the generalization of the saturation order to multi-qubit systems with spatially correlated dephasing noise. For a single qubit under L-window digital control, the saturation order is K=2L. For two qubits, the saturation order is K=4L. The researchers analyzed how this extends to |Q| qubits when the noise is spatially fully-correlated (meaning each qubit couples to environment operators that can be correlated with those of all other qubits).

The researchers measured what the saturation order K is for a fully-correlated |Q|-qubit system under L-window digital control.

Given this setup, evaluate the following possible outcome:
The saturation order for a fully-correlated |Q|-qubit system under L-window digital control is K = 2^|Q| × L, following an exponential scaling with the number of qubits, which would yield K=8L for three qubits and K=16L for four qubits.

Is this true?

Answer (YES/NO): NO